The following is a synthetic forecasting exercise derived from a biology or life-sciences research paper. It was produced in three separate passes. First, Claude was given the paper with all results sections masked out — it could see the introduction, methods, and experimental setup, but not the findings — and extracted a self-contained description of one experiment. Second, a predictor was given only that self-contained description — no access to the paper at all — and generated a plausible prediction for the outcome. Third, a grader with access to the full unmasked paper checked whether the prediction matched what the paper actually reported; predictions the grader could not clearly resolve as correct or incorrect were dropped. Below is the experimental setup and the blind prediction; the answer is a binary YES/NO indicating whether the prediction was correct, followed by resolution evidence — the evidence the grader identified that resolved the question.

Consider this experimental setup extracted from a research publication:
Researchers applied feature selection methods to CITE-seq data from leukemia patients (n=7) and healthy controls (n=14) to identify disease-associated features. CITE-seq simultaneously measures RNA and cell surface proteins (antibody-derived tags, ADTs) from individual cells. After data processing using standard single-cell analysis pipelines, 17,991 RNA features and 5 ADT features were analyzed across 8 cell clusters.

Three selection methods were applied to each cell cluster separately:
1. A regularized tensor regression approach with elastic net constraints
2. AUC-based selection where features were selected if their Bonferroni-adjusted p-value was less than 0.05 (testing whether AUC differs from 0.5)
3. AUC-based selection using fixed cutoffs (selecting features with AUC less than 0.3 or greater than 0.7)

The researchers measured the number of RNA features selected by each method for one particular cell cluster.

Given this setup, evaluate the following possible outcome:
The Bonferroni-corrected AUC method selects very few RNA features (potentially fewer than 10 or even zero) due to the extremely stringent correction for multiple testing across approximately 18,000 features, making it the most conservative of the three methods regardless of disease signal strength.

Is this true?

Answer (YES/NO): NO